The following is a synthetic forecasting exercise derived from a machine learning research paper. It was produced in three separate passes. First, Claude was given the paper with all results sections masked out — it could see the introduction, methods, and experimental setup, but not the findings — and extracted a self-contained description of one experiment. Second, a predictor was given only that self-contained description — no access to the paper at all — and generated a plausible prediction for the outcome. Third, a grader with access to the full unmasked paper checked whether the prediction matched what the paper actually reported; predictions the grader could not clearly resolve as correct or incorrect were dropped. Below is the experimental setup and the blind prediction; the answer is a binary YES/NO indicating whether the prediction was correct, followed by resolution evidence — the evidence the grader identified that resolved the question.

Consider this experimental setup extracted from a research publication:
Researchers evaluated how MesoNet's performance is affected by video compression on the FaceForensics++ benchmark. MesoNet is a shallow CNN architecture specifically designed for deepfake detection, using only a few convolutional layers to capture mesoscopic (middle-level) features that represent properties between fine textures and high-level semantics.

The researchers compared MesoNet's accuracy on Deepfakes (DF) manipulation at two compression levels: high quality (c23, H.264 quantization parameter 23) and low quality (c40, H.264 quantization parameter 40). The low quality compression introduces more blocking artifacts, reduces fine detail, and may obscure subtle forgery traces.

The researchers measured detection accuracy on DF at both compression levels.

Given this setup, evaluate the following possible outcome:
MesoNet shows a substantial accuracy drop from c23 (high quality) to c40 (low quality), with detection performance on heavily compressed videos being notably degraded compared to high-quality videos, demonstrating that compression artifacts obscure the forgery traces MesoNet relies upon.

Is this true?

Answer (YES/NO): YES